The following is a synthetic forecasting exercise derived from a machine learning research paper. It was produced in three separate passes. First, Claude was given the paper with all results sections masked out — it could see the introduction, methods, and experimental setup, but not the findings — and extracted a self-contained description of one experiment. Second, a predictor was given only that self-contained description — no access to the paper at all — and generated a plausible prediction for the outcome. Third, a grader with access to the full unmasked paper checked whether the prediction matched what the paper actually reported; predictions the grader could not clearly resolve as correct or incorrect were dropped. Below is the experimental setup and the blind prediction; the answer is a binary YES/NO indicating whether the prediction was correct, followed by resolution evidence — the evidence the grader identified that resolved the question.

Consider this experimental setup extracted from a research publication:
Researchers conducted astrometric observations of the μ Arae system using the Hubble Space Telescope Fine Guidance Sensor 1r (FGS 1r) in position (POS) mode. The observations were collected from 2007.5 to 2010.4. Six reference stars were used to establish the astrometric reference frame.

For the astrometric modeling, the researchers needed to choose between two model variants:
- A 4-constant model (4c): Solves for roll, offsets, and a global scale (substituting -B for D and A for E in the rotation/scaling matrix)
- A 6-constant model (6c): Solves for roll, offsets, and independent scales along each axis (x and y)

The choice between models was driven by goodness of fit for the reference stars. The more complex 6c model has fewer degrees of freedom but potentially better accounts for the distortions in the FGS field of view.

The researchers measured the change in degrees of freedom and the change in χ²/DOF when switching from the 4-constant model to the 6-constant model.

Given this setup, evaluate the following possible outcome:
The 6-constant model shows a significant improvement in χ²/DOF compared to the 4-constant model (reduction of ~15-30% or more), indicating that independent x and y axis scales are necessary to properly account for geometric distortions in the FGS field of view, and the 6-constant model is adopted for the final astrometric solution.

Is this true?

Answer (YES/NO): YES